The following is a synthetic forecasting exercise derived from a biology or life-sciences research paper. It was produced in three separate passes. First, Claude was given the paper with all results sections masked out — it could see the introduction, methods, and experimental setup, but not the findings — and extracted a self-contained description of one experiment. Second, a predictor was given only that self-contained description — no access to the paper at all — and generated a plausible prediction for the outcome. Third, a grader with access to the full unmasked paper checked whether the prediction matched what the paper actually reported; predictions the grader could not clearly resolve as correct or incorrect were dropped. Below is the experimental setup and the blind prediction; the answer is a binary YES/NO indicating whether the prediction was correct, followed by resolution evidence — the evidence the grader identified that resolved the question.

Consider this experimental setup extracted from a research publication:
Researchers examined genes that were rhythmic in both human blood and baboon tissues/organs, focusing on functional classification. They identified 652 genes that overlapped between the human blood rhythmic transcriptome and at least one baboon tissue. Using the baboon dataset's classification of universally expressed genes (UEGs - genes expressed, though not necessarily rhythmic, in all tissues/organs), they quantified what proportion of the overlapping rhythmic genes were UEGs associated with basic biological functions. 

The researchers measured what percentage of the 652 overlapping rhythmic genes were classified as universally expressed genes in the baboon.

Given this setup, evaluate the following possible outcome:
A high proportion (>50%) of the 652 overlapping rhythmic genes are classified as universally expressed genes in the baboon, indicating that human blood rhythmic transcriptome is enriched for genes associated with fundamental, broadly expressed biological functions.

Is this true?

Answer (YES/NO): YES